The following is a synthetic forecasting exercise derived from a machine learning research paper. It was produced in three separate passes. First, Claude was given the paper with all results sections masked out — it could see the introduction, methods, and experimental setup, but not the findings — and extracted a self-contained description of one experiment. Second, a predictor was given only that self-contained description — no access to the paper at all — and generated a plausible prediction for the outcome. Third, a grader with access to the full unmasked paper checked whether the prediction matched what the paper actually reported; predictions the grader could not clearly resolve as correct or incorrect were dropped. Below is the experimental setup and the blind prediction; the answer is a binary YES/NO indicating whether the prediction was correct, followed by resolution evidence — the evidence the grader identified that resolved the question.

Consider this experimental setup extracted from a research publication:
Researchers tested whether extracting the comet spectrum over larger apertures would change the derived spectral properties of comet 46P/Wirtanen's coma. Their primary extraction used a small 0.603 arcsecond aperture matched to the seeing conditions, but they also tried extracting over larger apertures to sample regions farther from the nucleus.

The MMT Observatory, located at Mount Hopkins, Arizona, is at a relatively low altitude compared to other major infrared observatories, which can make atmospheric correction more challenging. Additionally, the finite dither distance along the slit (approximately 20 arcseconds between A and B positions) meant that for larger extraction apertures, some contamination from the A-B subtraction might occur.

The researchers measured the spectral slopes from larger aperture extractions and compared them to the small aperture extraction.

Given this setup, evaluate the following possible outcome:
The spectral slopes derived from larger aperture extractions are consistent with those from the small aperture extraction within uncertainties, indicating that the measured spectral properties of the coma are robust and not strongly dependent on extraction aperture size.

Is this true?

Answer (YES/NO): YES